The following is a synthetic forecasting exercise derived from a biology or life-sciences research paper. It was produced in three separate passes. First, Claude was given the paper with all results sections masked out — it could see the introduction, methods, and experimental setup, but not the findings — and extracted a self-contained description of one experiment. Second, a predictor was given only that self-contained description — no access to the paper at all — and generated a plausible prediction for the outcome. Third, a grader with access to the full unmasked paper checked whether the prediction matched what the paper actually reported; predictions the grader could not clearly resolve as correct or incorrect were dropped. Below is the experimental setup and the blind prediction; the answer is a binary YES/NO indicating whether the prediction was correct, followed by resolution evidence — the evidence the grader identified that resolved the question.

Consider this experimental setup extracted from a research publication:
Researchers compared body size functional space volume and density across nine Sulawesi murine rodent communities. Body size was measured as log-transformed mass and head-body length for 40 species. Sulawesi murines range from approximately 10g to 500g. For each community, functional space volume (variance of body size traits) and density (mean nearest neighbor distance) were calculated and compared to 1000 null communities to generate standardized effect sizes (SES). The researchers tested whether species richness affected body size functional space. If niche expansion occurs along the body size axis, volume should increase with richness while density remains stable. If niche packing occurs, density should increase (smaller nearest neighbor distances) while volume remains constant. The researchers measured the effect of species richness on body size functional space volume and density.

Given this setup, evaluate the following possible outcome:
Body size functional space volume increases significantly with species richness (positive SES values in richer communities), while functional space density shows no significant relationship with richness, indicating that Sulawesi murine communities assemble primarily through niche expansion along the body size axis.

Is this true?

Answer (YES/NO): NO